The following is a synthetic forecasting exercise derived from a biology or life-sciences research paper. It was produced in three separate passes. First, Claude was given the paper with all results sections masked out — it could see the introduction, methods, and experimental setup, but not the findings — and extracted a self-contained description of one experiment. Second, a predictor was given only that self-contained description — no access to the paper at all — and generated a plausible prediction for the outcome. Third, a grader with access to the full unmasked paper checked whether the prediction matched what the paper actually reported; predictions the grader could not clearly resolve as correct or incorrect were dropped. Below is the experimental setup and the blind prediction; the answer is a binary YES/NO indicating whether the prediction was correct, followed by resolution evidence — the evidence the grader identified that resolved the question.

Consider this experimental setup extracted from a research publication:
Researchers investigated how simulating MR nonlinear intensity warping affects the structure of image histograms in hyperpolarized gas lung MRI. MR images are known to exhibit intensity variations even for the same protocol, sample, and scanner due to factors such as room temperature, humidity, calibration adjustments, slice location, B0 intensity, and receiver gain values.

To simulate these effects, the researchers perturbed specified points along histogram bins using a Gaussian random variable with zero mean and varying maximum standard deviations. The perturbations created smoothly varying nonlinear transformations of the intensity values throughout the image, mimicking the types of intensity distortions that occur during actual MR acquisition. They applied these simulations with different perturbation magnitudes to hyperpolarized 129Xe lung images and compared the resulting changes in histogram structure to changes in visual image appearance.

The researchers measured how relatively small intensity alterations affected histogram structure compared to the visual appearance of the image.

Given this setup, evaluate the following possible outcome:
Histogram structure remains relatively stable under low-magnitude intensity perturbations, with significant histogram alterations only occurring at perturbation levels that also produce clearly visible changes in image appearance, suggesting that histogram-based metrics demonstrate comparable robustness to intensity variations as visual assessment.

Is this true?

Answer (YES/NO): NO